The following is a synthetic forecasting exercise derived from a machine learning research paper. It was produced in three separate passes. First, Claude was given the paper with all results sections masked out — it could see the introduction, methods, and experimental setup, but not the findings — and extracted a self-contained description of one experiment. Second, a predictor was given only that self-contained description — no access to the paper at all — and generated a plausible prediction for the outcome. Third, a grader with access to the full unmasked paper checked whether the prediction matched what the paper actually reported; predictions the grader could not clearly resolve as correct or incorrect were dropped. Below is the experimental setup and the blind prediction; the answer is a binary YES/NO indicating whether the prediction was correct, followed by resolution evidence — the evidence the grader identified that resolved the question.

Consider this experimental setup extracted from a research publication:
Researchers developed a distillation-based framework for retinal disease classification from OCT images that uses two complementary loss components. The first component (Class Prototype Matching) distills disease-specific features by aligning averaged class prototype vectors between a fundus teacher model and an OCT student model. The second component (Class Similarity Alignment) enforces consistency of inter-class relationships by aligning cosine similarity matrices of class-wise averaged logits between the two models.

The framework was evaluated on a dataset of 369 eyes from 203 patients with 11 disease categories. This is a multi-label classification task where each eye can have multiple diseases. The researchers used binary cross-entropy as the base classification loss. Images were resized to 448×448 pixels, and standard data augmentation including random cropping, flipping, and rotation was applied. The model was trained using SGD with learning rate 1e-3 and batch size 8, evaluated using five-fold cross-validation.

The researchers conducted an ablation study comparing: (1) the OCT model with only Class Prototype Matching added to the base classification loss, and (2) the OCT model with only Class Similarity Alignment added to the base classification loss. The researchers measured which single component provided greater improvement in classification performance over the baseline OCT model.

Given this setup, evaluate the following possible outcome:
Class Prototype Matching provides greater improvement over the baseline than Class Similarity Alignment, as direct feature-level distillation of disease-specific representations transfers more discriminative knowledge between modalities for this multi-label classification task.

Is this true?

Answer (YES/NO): YES